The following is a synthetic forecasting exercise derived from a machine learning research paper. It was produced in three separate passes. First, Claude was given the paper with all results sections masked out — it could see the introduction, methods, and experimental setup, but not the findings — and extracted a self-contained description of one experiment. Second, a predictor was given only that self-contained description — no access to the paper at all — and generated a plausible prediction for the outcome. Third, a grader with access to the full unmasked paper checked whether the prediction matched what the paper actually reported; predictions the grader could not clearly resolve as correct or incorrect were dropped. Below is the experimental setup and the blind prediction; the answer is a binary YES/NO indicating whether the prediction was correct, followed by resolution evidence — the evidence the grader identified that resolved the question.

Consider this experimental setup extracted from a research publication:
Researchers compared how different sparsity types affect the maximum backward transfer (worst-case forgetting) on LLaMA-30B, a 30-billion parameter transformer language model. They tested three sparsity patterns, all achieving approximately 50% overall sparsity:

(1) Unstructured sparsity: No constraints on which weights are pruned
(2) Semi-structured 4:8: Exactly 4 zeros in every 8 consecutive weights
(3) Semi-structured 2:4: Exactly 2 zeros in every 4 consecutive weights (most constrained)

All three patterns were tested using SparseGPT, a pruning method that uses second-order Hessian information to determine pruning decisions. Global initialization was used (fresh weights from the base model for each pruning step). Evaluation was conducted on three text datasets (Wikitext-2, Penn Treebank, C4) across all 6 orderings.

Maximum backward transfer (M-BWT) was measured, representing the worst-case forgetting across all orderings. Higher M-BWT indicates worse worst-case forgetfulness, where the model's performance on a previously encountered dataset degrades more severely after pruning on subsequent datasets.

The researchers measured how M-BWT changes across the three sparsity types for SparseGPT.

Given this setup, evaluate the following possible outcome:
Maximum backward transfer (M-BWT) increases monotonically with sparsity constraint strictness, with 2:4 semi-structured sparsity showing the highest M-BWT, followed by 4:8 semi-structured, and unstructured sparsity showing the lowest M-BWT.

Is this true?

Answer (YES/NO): YES